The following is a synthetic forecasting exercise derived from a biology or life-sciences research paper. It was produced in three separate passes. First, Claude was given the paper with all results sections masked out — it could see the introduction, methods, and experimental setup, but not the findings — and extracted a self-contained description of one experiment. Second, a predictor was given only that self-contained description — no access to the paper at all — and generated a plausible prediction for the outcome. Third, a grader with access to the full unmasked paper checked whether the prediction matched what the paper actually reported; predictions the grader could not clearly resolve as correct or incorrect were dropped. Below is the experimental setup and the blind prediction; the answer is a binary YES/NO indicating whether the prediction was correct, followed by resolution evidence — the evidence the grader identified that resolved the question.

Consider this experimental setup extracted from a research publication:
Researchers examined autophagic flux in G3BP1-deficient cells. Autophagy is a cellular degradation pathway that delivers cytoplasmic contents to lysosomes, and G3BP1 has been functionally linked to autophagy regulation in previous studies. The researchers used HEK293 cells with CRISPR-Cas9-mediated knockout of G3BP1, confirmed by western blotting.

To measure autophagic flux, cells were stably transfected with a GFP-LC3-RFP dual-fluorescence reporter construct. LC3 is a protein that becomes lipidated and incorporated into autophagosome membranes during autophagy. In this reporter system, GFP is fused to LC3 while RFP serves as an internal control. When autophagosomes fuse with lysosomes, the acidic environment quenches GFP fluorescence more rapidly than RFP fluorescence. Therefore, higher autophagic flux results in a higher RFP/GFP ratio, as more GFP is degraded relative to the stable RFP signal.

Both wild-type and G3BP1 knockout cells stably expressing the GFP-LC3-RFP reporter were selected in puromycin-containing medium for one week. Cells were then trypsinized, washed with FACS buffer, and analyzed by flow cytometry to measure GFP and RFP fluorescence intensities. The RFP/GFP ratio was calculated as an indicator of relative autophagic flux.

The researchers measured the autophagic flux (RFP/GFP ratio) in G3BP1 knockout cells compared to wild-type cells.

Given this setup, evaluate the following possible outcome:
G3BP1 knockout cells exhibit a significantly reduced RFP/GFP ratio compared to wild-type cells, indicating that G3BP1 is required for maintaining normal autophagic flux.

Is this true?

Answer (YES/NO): NO